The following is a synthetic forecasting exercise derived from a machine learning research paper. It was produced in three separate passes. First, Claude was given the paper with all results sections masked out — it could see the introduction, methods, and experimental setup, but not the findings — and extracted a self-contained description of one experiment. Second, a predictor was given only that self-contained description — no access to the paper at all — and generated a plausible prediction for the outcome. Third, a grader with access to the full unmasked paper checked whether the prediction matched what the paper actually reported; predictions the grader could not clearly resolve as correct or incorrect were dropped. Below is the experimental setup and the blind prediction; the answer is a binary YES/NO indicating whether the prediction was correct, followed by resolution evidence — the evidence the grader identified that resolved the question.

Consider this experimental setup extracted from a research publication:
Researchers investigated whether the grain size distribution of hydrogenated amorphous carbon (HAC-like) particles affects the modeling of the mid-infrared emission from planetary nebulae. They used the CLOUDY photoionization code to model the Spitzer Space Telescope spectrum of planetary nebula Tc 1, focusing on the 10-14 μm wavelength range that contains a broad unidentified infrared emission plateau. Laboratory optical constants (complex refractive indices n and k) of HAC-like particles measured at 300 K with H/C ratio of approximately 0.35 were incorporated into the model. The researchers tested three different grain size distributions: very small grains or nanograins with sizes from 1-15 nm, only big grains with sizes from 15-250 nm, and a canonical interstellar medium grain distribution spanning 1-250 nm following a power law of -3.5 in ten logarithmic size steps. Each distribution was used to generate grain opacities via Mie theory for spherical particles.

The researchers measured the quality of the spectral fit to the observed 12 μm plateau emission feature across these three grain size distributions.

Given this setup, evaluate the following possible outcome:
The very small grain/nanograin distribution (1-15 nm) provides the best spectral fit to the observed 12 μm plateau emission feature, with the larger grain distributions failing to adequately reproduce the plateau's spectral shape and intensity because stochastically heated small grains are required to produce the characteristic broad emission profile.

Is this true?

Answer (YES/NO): NO